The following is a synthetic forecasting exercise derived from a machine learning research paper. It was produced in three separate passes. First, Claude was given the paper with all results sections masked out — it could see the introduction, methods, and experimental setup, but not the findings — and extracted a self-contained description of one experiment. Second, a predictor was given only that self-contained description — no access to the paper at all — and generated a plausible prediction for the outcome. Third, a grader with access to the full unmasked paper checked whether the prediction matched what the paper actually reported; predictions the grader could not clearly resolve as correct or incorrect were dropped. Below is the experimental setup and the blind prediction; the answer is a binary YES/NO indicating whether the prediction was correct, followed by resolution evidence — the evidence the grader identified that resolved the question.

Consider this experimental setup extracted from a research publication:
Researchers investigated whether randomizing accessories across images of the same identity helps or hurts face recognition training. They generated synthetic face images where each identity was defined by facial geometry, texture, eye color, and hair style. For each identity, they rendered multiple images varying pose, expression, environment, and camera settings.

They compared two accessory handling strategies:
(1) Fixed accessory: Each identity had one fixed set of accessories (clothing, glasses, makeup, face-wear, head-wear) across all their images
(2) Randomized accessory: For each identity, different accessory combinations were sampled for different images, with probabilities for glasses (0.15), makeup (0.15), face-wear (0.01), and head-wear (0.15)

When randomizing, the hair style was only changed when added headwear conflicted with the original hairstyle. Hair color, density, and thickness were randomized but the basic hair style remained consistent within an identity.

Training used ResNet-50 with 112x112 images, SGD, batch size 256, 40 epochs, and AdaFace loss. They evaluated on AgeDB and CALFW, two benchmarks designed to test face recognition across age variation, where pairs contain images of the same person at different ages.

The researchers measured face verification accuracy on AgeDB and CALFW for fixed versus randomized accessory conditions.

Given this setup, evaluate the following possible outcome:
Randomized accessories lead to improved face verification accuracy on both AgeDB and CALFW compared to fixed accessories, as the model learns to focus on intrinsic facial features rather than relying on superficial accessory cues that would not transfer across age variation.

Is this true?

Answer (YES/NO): YES